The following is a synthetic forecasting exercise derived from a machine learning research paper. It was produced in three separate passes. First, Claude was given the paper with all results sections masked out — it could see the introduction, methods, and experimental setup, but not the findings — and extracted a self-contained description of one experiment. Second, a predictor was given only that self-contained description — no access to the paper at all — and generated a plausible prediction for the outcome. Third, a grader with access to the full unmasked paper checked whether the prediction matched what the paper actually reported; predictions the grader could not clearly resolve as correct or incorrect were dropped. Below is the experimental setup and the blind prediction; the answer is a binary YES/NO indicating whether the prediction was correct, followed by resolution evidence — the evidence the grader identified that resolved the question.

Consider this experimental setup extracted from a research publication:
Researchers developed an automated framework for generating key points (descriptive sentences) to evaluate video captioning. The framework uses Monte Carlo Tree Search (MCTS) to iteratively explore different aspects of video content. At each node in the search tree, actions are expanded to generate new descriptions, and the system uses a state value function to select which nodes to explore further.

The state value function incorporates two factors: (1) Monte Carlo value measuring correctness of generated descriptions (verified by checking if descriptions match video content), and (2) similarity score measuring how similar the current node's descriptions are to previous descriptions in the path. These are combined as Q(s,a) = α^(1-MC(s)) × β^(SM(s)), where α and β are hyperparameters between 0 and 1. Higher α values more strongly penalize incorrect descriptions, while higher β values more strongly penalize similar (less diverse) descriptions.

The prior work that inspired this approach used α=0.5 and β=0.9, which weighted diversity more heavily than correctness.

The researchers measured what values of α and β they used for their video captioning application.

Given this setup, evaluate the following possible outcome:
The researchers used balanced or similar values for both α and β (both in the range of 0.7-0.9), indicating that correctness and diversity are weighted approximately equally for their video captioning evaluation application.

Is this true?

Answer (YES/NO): NO